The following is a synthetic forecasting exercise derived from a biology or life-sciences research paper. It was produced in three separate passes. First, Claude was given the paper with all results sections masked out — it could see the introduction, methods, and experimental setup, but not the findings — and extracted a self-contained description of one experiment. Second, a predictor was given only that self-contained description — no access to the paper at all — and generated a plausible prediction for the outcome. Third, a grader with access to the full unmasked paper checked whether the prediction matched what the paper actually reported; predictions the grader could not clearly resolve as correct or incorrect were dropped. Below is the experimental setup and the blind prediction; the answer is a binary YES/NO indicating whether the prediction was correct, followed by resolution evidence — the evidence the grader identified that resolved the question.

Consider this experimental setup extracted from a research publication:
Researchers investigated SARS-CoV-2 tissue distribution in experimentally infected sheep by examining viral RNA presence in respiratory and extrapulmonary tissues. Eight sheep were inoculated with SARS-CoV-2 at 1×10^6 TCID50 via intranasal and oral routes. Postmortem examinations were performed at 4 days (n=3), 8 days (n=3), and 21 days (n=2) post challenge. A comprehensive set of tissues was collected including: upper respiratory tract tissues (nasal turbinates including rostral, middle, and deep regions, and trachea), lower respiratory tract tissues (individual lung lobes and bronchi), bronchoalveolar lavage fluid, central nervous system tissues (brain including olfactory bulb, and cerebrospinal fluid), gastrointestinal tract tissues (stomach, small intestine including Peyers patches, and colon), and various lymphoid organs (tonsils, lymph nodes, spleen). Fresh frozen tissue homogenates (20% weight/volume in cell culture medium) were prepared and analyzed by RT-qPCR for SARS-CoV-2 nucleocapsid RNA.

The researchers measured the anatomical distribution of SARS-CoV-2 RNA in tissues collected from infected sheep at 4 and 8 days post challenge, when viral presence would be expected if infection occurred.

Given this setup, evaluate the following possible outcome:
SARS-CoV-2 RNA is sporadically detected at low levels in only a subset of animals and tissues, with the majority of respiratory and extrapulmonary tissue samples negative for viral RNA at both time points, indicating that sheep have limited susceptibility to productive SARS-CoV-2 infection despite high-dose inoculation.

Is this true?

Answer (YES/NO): NO